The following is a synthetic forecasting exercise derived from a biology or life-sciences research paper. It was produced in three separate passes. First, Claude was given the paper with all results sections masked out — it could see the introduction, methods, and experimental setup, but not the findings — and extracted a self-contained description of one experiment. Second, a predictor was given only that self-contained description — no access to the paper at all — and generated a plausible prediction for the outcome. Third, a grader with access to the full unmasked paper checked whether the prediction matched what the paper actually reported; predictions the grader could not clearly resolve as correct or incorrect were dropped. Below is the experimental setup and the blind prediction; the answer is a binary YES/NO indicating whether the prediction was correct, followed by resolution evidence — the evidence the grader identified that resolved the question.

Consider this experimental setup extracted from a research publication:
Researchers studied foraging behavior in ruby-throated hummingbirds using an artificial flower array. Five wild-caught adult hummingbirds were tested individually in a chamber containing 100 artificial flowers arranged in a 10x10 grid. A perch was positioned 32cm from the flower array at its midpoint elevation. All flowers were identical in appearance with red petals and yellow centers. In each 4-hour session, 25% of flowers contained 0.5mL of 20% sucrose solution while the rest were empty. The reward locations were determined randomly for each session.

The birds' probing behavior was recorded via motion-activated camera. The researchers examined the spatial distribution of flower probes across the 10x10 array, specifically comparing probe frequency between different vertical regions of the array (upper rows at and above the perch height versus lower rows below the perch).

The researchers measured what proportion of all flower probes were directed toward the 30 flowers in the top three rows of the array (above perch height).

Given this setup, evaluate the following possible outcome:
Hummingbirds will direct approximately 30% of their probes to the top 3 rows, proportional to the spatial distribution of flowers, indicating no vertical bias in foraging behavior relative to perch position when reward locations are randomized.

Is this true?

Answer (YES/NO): NO